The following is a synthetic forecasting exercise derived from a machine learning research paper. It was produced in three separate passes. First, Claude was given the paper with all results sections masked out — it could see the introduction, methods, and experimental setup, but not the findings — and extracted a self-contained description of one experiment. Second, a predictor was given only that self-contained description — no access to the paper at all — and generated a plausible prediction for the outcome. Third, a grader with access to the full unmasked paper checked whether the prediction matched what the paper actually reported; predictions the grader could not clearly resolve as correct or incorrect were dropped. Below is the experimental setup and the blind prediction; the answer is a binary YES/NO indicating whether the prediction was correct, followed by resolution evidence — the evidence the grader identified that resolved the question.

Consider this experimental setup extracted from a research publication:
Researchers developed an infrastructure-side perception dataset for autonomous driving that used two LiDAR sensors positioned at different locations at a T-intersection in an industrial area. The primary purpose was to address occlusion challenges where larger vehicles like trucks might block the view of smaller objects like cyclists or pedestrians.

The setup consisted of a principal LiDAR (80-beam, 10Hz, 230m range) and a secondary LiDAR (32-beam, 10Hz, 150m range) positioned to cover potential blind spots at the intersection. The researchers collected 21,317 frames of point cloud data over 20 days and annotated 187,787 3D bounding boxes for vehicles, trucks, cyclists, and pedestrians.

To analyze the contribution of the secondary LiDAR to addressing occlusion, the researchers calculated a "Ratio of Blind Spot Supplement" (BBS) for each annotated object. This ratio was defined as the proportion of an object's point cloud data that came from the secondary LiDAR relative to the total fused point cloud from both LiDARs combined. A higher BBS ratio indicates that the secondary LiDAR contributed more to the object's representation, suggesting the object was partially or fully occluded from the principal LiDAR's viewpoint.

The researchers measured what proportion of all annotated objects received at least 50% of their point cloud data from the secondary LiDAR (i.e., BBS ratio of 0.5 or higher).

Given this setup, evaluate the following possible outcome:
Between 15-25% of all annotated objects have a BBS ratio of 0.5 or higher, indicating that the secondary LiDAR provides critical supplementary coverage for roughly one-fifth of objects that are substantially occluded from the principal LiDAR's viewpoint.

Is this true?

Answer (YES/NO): NO